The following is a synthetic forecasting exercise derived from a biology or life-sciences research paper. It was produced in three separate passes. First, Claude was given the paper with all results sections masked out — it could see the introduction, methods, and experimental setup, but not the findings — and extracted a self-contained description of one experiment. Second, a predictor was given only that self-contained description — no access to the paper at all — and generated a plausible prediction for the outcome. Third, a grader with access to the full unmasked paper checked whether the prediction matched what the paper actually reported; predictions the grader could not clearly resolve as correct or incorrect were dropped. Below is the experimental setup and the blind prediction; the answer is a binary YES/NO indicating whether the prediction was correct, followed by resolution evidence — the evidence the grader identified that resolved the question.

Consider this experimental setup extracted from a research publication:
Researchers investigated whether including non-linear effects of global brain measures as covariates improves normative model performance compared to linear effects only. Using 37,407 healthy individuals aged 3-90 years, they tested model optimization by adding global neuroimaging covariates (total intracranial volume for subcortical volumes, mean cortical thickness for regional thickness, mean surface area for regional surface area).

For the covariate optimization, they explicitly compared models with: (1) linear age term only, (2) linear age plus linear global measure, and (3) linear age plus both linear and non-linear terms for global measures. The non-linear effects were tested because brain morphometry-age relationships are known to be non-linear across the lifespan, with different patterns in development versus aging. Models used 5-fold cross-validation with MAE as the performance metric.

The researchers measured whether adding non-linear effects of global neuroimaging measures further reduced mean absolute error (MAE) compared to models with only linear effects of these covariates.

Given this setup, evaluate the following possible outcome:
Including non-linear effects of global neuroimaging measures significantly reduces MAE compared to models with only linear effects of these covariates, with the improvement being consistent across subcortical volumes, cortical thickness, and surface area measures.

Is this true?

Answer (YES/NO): NO